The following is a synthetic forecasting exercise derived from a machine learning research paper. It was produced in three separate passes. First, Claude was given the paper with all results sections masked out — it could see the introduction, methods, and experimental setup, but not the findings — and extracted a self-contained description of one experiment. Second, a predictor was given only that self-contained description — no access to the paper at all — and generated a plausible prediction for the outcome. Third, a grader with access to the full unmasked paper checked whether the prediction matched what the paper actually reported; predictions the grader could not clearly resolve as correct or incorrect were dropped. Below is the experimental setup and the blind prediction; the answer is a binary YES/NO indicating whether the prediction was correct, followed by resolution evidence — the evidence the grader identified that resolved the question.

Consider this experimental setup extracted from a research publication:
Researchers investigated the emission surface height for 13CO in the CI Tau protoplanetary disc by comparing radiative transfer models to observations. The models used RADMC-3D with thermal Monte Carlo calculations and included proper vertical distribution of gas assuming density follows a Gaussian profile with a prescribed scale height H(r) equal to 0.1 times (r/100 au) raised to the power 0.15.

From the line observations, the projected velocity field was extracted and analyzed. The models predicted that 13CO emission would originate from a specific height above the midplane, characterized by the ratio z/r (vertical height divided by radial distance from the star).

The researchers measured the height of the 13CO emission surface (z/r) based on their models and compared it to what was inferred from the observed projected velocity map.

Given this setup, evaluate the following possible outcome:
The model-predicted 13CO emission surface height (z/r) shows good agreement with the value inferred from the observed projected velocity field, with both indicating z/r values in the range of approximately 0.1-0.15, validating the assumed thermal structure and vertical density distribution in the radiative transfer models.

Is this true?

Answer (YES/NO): YES